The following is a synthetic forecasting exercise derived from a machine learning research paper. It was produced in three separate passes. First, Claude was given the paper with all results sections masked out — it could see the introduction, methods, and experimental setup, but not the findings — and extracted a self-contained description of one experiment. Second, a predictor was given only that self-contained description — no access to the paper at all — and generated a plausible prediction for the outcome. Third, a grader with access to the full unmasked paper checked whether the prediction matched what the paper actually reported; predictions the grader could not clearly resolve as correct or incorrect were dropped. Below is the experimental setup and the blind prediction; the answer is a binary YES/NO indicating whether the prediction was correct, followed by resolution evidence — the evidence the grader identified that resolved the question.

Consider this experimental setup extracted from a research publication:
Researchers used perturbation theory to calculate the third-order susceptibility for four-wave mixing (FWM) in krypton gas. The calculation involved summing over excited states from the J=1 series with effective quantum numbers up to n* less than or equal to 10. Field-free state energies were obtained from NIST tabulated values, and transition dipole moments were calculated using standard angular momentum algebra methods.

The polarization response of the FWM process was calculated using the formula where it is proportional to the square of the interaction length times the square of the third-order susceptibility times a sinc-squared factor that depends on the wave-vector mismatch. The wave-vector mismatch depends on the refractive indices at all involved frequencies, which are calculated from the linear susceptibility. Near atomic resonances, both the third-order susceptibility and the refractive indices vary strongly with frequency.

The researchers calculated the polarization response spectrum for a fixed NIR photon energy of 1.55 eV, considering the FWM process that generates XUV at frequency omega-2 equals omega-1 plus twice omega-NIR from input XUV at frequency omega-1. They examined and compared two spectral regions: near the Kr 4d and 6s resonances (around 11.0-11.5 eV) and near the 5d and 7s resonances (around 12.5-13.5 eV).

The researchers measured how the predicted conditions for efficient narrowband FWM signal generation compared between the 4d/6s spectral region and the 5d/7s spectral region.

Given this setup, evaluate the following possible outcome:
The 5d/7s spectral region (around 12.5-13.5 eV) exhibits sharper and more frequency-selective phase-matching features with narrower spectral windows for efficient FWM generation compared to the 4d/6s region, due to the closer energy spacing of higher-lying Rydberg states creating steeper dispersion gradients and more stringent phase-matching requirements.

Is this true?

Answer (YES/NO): NO